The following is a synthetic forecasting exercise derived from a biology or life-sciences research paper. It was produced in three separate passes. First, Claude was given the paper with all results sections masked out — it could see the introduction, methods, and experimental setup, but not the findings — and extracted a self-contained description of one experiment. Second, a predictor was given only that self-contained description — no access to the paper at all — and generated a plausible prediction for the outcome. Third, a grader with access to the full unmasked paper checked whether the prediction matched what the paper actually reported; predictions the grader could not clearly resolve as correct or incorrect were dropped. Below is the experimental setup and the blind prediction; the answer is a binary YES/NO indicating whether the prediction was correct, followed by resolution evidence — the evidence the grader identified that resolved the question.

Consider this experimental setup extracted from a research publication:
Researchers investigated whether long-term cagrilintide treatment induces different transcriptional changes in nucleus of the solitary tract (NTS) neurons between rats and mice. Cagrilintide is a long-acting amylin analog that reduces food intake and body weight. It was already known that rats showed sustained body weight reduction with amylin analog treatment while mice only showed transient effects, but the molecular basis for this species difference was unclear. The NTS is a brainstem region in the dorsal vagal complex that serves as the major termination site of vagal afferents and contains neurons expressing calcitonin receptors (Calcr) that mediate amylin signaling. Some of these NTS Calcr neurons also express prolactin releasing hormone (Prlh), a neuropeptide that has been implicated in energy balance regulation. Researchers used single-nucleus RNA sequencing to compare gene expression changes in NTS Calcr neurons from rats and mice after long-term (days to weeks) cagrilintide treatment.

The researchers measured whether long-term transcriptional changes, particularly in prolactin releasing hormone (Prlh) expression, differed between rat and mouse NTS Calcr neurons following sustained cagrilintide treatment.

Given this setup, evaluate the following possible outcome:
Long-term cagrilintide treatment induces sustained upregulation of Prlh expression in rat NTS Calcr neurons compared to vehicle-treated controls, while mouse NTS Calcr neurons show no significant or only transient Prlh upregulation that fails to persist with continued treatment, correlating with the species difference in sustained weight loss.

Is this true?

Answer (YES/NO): YES